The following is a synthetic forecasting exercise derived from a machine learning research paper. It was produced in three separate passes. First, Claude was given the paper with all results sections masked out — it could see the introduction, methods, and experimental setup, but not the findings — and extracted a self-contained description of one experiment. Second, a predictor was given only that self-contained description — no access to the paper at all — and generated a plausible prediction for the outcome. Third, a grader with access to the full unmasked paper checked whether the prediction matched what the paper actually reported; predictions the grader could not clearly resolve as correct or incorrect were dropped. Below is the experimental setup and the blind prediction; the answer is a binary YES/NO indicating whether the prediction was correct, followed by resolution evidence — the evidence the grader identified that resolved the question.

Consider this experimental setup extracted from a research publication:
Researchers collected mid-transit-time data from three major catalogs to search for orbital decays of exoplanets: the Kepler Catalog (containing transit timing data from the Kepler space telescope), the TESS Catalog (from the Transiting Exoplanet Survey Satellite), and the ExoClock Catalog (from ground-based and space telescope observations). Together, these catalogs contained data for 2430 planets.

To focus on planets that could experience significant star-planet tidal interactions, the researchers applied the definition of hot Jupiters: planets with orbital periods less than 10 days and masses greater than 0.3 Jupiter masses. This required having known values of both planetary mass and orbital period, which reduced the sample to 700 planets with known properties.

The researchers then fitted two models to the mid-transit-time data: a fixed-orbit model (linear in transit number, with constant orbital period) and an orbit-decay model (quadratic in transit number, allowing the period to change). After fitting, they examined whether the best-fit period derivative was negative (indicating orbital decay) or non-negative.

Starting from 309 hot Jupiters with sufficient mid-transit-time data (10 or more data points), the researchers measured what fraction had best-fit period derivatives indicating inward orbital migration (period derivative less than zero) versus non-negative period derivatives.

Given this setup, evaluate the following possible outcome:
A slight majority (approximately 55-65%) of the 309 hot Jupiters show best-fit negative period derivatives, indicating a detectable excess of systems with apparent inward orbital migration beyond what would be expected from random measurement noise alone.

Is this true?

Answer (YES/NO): NO